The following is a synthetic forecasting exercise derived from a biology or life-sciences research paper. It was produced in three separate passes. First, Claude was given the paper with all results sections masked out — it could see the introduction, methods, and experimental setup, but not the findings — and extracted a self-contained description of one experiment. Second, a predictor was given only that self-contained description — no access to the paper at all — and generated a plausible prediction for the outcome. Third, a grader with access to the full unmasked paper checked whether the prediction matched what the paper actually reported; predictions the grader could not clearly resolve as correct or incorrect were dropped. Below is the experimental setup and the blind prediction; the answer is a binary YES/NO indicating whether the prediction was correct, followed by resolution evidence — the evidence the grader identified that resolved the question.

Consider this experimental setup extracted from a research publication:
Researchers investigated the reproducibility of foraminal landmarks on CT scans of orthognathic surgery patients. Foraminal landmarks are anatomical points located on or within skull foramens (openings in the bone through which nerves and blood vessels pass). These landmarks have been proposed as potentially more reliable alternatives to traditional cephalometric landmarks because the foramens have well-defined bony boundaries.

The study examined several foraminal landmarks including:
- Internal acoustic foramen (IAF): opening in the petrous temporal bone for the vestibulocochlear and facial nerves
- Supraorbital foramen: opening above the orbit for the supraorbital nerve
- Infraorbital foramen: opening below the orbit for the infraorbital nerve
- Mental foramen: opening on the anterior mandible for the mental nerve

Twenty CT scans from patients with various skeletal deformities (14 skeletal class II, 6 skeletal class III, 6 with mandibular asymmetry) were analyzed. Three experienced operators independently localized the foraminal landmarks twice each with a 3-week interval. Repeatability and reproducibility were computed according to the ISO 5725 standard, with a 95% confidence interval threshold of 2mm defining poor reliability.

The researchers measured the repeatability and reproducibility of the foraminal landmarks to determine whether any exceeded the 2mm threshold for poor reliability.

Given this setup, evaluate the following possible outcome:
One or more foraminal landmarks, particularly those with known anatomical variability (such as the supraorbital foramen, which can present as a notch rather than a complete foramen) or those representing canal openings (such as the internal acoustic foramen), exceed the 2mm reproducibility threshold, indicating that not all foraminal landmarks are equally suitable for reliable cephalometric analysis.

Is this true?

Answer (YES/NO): NO